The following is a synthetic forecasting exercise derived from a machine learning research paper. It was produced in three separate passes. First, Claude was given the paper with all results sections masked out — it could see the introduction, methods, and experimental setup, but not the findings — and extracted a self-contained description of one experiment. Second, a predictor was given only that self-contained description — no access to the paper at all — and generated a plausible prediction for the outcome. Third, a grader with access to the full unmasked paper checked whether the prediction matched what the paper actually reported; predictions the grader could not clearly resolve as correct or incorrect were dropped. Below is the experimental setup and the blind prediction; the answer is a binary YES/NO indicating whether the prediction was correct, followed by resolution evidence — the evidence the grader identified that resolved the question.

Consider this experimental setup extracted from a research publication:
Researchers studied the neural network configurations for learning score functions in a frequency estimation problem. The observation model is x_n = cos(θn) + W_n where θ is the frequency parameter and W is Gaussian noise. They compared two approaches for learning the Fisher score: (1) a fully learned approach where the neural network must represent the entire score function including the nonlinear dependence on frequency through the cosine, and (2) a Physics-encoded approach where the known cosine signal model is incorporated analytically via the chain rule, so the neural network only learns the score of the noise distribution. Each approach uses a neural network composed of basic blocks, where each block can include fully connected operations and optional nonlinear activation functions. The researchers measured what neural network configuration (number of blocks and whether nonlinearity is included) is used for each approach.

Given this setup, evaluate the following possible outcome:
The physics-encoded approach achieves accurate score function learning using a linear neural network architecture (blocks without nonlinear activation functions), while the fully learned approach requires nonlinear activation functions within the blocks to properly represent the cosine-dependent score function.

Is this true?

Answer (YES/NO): YES